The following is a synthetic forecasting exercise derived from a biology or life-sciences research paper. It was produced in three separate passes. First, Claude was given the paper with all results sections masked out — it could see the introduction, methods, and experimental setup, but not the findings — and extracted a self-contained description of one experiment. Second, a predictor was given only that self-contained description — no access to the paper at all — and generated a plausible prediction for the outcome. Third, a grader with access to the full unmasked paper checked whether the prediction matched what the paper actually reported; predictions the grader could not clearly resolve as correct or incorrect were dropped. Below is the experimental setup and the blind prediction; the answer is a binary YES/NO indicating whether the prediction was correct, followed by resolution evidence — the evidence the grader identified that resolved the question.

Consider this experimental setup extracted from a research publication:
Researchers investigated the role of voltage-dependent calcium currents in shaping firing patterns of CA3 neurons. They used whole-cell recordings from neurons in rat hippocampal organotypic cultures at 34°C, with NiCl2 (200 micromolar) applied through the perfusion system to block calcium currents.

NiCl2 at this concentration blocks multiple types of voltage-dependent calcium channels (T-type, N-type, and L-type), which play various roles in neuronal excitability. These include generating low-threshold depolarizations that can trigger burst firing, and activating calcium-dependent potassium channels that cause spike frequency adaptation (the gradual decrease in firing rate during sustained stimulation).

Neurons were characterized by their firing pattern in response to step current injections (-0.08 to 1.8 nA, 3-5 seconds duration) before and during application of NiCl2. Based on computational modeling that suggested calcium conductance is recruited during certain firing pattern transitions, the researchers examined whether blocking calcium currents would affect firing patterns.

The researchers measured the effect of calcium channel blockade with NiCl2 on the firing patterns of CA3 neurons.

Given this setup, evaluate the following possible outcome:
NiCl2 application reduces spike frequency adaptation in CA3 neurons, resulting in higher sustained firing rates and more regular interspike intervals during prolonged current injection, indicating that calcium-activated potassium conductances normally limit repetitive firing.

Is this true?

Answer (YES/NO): NO